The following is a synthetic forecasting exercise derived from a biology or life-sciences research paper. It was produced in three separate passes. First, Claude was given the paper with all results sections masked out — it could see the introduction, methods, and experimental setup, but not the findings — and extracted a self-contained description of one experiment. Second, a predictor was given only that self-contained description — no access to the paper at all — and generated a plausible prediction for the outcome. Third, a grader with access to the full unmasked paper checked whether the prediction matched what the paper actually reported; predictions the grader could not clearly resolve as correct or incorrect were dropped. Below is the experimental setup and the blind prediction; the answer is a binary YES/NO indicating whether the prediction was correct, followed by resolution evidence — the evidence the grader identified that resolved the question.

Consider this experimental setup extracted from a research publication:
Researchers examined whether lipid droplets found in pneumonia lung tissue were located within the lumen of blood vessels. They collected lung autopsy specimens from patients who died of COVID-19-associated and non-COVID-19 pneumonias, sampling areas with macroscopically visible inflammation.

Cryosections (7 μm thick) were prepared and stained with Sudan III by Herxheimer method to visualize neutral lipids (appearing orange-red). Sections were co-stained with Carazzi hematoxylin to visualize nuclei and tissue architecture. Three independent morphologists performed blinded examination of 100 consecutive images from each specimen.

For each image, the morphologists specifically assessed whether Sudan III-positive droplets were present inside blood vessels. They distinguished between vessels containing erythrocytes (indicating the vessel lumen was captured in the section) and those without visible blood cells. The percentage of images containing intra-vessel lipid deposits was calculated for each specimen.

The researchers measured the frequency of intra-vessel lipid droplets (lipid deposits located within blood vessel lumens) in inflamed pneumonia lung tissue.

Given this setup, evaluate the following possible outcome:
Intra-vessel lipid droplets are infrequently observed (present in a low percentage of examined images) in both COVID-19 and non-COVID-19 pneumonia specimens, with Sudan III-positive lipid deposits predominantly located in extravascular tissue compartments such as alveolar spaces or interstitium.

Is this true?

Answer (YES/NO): YES